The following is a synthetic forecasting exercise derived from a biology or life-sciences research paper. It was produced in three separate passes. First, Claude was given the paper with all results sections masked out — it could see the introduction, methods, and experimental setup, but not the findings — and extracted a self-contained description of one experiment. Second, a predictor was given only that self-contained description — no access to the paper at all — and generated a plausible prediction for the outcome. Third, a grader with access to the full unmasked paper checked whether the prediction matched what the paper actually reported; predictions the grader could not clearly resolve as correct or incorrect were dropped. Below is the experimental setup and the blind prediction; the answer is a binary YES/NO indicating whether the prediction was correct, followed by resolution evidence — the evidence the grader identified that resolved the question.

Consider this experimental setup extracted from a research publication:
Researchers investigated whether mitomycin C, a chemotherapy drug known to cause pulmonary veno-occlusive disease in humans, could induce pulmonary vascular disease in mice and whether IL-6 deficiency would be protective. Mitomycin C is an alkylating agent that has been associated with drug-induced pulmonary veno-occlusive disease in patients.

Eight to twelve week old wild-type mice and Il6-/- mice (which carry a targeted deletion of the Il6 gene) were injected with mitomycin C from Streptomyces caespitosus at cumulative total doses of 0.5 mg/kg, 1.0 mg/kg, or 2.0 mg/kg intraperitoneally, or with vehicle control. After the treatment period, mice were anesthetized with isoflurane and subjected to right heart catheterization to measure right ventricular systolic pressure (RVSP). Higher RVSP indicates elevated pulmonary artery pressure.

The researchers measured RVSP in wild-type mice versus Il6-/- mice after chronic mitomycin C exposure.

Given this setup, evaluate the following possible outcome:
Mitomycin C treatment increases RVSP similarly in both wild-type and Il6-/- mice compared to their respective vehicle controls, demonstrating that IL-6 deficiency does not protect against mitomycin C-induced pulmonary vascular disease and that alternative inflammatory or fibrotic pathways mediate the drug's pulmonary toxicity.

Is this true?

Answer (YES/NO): NO